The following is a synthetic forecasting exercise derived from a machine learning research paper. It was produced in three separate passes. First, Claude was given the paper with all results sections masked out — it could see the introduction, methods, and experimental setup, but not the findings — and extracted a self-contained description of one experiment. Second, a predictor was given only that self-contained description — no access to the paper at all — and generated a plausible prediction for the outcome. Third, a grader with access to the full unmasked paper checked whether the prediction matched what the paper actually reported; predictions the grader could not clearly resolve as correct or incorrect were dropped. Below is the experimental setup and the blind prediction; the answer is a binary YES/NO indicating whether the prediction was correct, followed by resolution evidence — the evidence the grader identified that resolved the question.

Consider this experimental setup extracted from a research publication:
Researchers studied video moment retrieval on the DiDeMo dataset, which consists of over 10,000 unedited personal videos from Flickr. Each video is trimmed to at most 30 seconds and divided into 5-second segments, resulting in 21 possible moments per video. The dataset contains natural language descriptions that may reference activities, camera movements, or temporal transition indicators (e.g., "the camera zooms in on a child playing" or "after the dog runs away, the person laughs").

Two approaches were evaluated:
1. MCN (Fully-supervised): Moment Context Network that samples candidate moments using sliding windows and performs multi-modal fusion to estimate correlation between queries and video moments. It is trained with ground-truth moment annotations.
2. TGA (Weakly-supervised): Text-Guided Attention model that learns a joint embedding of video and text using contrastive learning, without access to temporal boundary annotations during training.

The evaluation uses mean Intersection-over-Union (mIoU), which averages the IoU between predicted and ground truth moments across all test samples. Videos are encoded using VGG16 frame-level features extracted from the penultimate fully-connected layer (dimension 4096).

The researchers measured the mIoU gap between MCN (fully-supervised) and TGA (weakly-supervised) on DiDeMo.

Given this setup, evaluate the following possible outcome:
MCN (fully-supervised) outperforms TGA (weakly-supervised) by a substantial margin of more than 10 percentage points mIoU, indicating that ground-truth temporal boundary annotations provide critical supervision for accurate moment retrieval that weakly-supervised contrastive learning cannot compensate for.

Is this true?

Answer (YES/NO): YES